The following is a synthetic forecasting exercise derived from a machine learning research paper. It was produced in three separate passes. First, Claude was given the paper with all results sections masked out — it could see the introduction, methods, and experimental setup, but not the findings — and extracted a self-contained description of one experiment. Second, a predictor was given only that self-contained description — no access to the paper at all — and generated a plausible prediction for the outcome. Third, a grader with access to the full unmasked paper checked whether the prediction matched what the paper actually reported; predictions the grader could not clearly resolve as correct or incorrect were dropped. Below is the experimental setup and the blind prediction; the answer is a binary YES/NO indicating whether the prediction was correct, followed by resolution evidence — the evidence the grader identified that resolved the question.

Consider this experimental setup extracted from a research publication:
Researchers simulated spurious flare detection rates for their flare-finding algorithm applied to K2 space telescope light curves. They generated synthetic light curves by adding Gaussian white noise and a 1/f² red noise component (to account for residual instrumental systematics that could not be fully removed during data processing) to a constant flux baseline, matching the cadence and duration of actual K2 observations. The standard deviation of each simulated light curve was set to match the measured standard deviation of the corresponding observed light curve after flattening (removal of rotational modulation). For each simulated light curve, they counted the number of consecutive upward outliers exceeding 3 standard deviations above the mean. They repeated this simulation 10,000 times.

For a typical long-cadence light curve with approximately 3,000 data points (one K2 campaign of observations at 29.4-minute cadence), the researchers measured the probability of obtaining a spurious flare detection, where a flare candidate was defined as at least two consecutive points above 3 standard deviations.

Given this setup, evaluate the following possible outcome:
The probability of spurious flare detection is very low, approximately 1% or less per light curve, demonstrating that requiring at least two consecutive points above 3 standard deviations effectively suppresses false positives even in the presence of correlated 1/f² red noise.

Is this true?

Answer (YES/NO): NO